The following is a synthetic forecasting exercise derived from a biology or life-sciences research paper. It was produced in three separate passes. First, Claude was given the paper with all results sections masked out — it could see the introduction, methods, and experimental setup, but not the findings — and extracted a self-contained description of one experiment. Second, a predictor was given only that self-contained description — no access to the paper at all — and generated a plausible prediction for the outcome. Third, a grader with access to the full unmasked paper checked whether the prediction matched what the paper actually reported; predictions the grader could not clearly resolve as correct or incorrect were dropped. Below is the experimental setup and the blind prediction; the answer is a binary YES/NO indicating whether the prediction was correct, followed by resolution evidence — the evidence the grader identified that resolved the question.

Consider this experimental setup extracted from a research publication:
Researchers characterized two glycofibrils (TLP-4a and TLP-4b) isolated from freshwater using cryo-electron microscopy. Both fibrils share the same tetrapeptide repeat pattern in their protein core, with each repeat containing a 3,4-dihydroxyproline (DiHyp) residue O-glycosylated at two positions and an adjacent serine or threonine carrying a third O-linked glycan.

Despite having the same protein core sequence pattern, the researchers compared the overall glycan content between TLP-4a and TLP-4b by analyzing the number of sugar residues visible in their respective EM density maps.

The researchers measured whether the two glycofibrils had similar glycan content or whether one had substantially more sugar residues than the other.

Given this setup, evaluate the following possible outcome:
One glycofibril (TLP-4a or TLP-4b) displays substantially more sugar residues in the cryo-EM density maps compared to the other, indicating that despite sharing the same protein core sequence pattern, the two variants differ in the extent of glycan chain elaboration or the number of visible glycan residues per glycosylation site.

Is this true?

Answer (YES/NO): YES